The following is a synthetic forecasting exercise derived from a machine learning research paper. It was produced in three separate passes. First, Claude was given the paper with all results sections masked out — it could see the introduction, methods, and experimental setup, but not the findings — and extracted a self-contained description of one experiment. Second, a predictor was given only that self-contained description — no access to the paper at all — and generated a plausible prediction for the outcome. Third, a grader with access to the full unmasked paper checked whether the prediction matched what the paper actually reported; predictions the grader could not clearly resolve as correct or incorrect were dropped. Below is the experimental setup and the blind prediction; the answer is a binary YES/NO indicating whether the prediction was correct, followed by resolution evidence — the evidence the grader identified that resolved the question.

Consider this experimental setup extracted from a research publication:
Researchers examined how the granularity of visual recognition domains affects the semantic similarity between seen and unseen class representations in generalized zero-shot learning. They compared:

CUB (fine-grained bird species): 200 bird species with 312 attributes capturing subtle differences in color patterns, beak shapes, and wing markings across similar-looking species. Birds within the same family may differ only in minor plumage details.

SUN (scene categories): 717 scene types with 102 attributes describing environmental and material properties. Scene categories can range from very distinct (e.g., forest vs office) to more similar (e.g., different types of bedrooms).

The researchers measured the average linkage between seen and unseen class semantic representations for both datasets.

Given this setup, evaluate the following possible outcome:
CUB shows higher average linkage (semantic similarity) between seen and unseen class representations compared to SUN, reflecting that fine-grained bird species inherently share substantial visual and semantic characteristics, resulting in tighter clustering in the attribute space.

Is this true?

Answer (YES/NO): YES